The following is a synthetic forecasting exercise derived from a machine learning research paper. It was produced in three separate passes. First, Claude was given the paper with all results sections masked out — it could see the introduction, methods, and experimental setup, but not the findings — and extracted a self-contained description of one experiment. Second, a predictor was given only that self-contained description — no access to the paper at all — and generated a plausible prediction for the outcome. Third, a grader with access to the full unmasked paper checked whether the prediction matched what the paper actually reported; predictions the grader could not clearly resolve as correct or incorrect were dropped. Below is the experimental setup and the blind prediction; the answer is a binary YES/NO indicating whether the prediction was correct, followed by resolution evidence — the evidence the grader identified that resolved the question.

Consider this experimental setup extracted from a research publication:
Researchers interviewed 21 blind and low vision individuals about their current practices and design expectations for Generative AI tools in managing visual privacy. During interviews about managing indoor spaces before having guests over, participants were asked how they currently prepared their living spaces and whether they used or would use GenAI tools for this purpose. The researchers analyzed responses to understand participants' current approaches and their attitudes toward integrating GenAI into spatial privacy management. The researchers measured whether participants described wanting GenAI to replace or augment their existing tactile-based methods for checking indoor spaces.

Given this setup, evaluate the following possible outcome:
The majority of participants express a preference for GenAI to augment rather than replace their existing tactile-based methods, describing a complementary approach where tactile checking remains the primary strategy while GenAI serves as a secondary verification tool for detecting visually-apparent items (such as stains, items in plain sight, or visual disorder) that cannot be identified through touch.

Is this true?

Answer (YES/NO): YES